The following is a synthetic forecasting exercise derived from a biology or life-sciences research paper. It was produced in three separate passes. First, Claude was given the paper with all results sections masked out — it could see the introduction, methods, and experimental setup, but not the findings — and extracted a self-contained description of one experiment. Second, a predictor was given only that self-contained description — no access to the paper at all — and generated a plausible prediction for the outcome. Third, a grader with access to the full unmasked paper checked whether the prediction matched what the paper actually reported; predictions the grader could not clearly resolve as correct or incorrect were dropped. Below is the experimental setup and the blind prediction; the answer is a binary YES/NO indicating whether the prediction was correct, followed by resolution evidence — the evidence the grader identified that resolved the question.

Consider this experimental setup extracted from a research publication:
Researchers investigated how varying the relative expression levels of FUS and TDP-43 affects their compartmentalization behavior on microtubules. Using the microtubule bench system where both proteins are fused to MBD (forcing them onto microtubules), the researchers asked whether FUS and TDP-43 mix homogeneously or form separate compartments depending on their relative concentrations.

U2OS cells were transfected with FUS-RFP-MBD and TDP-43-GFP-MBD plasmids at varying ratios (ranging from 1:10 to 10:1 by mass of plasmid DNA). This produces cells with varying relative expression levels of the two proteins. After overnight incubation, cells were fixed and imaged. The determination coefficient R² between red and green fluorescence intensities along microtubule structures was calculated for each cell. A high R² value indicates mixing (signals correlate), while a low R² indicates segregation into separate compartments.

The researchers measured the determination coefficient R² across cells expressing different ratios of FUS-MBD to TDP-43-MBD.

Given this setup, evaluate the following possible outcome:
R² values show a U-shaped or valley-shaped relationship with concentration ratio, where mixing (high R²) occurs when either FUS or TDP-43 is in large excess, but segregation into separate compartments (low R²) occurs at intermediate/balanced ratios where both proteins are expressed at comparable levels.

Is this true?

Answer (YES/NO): NO